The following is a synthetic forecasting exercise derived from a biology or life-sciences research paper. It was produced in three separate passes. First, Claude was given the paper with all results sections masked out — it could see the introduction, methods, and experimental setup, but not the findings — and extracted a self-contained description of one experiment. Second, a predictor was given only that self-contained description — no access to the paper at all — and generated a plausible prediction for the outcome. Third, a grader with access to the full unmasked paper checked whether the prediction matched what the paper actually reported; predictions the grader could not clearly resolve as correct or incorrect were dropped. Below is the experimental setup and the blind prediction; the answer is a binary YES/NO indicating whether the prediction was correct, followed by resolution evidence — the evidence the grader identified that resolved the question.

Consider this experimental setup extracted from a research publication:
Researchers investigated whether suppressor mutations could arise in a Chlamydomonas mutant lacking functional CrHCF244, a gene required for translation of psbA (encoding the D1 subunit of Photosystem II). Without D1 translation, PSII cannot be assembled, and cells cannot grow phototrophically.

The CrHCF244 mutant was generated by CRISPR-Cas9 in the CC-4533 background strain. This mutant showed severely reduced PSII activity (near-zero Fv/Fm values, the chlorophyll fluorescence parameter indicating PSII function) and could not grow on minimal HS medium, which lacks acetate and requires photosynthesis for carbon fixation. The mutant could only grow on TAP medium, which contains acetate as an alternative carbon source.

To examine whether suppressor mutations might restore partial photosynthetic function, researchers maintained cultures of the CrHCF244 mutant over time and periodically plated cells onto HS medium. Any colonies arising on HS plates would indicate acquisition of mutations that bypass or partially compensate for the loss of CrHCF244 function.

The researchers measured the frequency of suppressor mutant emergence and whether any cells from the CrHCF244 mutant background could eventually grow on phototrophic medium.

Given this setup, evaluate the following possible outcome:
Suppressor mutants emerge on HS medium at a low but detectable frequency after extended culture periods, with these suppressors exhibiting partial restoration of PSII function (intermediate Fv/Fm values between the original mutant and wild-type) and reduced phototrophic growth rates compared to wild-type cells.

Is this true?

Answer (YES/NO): NO